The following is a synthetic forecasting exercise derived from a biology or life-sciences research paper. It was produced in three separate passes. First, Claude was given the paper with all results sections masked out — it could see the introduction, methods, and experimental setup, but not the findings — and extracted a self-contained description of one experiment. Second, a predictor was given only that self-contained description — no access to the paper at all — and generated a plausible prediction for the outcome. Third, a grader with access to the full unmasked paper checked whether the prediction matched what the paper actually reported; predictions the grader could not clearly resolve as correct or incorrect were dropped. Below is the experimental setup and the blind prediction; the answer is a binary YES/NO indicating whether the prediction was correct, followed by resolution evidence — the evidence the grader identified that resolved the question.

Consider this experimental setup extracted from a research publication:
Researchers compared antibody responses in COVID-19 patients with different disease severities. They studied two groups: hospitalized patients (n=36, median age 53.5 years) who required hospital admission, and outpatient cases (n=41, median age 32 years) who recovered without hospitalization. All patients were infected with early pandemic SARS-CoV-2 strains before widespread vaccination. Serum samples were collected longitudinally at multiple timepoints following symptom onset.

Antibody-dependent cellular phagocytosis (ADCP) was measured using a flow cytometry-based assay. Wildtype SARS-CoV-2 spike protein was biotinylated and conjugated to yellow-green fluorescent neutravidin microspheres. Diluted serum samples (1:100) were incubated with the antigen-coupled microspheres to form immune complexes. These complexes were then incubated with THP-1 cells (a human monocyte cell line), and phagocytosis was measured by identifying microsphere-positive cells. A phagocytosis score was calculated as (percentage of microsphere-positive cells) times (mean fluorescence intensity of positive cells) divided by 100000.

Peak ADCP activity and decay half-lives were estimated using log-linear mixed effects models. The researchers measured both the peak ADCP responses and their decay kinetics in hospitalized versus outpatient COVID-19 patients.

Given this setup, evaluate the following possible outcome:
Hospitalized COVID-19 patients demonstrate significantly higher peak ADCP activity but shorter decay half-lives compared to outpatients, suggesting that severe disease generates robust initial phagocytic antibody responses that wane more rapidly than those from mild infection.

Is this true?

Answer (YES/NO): NO